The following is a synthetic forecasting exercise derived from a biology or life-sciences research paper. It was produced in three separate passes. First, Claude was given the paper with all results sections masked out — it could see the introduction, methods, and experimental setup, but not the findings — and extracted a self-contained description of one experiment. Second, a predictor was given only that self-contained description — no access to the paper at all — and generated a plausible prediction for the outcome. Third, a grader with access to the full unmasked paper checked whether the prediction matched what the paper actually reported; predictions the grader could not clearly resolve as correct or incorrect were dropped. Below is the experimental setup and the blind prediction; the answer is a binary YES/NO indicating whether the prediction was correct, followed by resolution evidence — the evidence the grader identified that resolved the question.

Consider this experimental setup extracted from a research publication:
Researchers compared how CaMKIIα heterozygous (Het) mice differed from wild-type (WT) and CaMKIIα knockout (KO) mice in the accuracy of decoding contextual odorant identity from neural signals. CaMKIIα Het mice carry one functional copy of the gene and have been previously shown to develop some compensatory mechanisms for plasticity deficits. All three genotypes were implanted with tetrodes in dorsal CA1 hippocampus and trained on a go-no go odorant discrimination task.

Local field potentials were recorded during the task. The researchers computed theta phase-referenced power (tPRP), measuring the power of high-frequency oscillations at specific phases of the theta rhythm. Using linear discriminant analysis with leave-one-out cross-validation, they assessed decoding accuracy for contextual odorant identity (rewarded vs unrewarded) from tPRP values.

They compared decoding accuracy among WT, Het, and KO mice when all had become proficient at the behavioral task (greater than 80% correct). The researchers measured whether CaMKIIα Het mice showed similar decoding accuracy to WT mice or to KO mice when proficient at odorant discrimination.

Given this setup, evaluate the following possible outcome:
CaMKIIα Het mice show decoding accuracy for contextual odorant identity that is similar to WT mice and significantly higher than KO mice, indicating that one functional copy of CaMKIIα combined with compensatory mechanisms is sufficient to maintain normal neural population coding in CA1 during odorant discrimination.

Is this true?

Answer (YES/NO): YES